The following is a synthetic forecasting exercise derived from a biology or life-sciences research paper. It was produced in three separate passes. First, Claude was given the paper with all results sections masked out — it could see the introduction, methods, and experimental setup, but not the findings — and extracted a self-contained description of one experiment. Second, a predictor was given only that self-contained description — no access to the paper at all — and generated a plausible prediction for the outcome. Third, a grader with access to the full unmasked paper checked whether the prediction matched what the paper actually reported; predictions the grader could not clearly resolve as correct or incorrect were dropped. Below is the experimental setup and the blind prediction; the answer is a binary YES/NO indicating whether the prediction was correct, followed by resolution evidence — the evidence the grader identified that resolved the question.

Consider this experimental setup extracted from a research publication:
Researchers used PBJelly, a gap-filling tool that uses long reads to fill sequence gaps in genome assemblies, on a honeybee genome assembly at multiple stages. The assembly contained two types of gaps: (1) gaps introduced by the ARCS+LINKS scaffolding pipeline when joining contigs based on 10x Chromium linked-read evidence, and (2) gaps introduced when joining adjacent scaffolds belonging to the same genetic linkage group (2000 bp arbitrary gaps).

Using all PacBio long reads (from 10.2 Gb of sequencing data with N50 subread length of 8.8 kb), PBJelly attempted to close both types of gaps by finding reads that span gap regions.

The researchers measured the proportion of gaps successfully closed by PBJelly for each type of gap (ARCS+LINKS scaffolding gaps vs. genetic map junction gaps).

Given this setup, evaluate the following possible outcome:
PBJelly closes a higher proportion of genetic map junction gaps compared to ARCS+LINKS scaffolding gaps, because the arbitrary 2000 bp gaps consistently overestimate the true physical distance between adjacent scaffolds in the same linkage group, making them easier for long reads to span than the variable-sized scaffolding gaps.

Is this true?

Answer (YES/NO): NO